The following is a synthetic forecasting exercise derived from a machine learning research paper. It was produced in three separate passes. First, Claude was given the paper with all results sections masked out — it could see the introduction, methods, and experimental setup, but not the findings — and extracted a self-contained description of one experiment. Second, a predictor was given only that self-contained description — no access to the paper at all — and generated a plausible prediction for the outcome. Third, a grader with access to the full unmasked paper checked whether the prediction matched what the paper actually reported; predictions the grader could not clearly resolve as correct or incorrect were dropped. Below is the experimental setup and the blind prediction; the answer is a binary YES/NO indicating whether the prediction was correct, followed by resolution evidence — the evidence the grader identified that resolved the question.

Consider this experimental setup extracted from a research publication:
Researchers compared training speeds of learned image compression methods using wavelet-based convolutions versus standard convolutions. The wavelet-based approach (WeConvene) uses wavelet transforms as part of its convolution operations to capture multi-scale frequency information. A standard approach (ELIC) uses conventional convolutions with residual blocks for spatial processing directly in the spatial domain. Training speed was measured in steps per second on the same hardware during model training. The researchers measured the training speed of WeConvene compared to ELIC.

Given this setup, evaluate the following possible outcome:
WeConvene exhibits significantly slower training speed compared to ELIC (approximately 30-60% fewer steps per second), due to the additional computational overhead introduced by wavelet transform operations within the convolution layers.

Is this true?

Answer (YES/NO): NO